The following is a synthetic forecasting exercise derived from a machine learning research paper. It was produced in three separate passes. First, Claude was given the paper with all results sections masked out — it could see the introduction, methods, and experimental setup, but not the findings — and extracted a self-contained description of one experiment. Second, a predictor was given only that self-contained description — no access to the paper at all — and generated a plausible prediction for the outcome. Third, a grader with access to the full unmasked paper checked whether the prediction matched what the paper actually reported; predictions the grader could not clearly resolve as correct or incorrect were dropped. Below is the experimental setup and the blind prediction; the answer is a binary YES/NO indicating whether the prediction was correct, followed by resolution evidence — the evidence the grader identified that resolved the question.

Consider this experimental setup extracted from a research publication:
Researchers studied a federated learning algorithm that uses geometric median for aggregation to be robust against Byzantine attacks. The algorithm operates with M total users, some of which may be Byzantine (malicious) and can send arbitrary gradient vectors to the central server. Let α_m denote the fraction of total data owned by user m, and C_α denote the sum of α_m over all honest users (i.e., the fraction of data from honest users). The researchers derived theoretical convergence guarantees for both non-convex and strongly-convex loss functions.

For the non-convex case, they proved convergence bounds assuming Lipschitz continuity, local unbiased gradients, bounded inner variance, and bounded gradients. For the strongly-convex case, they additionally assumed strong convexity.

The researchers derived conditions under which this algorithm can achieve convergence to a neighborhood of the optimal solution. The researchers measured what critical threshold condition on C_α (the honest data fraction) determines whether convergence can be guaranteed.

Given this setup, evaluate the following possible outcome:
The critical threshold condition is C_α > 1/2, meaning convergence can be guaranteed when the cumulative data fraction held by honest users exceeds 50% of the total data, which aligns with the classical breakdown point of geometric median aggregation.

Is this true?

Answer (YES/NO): YES